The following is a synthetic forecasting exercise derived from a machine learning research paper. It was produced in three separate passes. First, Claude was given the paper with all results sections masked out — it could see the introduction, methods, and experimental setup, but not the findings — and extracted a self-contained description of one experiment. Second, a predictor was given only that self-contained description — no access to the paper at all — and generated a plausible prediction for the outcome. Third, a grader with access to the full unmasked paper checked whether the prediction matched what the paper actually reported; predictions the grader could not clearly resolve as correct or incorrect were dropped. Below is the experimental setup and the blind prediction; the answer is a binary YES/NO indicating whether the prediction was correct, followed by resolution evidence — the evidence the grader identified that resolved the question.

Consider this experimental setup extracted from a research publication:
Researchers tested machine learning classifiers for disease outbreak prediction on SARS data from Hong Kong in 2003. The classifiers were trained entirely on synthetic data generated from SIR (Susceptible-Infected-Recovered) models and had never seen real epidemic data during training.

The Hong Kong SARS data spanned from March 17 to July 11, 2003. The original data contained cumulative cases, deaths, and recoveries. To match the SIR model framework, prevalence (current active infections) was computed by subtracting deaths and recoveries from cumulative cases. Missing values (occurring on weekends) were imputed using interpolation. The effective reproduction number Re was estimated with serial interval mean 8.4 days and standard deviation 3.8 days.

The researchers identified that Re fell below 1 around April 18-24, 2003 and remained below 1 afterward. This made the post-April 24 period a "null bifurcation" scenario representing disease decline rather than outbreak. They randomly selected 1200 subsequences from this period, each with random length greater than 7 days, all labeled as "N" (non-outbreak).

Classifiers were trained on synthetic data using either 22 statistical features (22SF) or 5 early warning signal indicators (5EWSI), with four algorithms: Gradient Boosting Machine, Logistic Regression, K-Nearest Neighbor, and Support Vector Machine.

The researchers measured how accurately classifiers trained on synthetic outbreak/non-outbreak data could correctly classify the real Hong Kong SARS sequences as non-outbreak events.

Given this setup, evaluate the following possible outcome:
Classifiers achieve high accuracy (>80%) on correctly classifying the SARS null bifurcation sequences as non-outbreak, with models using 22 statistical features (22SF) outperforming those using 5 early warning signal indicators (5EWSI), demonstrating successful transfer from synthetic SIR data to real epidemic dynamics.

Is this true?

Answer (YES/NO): NO